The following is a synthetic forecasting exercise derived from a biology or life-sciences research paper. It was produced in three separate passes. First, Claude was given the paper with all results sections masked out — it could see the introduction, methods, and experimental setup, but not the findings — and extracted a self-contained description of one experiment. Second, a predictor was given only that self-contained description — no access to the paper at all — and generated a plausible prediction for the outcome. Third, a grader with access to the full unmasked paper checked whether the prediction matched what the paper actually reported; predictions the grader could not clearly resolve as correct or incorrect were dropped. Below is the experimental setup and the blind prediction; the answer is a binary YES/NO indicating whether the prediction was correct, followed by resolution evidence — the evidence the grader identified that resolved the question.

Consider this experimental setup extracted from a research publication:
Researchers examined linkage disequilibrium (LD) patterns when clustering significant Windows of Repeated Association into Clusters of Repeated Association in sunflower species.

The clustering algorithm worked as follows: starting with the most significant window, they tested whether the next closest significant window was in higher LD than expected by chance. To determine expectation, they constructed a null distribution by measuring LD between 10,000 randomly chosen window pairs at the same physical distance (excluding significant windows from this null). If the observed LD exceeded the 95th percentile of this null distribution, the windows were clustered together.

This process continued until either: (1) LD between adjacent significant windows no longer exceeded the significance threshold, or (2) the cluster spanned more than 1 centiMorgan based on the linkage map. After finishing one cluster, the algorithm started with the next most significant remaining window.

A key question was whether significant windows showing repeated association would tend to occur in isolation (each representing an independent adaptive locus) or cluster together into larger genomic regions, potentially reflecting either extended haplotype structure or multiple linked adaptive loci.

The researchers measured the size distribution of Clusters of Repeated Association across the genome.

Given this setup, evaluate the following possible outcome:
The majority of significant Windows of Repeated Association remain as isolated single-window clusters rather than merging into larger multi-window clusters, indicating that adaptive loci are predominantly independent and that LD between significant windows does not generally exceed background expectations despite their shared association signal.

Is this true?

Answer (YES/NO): NO